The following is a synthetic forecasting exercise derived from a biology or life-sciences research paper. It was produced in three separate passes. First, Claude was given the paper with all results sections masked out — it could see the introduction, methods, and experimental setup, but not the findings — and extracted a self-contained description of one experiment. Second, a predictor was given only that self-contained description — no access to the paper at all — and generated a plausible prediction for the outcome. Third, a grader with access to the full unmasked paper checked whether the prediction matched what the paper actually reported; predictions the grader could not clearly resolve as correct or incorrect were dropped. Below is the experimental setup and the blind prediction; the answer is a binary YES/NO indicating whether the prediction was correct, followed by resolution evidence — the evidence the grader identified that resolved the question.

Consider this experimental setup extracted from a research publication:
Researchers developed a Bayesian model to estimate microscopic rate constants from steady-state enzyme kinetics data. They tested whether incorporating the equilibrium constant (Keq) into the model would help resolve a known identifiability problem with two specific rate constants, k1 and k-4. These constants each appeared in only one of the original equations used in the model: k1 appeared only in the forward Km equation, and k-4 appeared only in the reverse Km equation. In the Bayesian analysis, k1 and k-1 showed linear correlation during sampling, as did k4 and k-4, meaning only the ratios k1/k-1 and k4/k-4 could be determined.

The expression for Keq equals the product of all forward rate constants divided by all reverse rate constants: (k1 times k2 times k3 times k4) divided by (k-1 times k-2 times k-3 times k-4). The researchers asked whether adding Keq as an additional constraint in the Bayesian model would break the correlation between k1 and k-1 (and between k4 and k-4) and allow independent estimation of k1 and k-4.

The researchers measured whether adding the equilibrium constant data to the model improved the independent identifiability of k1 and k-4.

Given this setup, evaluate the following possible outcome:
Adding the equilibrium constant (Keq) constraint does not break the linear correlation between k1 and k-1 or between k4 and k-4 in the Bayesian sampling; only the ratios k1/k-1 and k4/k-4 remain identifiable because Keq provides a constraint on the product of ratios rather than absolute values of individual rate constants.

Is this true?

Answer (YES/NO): YES